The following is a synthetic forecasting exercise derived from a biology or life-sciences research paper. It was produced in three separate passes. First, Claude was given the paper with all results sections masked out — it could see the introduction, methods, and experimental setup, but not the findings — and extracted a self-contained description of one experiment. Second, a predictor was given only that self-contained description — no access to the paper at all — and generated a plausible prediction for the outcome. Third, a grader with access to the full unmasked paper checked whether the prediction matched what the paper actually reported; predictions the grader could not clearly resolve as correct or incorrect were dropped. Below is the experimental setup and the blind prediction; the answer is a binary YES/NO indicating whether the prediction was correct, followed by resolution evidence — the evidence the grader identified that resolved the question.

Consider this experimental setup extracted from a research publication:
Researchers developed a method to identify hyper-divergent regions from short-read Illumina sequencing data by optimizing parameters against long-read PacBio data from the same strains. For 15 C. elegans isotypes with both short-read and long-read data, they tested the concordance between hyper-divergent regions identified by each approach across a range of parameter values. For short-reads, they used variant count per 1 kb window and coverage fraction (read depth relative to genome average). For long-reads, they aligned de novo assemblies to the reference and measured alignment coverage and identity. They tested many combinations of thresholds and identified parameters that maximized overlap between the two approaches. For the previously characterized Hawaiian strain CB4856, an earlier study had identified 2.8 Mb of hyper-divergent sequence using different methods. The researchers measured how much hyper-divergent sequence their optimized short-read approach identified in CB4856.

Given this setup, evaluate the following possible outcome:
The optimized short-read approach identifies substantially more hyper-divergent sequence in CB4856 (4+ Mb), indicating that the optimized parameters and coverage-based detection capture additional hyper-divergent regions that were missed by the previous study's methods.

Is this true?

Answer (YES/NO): NO